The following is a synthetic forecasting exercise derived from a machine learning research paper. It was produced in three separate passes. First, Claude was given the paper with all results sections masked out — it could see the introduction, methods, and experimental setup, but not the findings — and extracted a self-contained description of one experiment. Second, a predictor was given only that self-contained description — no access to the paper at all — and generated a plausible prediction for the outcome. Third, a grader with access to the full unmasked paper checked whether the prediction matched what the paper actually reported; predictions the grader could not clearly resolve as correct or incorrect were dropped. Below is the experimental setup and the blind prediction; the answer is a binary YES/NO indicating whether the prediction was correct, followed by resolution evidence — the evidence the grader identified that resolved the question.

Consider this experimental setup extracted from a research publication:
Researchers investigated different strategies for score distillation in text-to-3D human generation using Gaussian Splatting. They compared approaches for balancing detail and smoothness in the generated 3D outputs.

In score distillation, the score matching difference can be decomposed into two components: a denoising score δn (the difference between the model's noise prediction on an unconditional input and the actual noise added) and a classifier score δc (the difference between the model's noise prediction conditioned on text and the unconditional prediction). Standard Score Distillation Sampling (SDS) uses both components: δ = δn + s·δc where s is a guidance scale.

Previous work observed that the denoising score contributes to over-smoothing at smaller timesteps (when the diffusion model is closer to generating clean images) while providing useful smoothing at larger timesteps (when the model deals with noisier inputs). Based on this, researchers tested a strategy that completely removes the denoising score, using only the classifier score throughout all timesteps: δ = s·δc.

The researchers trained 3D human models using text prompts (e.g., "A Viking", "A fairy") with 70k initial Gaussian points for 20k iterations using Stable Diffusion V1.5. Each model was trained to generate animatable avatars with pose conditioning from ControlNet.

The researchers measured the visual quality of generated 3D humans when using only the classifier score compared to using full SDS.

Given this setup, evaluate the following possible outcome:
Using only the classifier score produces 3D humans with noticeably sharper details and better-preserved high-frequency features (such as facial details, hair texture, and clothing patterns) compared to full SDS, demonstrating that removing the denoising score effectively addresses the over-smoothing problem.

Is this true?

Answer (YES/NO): NO